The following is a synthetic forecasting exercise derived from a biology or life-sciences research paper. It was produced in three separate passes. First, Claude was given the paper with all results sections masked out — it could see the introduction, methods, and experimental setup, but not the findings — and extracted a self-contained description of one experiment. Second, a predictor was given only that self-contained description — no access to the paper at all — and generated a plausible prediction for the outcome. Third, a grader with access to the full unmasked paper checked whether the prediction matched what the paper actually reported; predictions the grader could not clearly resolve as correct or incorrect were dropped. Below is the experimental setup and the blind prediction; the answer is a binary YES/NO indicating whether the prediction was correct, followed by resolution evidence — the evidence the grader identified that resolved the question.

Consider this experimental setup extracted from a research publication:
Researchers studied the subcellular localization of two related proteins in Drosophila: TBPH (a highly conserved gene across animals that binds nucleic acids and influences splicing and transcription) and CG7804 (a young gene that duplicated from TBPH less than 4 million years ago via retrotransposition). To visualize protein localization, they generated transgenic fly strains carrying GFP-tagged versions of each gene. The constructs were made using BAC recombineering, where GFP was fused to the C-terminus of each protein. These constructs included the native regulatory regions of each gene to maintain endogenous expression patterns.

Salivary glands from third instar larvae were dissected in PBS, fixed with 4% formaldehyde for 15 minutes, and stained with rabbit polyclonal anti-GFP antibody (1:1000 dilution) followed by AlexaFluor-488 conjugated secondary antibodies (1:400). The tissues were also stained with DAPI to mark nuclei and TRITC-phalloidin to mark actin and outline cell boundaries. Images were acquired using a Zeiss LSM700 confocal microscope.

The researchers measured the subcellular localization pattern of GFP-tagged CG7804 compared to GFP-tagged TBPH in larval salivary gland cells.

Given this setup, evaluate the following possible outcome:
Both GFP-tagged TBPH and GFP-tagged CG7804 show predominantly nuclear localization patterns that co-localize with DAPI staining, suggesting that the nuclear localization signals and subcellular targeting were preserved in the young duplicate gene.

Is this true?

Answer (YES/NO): YES